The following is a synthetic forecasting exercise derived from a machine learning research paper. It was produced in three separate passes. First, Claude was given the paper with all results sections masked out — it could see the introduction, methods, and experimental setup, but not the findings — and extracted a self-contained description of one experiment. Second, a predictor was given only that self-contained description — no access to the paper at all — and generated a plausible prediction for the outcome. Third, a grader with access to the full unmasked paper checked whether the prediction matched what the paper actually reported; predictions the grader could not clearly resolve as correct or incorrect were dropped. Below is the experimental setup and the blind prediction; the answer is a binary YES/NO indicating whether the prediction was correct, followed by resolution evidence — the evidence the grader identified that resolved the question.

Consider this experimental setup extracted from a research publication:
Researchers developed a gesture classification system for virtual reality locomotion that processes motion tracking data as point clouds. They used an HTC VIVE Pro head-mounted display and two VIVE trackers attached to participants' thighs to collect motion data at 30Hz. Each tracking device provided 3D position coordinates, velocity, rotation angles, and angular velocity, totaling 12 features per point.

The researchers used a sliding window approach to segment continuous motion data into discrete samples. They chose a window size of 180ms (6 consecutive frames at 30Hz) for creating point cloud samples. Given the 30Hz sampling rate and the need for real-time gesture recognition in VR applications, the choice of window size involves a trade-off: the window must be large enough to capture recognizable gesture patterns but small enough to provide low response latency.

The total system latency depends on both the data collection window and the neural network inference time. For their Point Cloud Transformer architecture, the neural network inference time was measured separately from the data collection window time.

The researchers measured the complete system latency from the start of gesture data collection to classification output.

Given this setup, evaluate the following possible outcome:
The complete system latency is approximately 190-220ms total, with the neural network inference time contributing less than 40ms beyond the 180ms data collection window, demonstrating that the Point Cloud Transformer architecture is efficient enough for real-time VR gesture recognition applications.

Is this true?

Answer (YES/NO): YES